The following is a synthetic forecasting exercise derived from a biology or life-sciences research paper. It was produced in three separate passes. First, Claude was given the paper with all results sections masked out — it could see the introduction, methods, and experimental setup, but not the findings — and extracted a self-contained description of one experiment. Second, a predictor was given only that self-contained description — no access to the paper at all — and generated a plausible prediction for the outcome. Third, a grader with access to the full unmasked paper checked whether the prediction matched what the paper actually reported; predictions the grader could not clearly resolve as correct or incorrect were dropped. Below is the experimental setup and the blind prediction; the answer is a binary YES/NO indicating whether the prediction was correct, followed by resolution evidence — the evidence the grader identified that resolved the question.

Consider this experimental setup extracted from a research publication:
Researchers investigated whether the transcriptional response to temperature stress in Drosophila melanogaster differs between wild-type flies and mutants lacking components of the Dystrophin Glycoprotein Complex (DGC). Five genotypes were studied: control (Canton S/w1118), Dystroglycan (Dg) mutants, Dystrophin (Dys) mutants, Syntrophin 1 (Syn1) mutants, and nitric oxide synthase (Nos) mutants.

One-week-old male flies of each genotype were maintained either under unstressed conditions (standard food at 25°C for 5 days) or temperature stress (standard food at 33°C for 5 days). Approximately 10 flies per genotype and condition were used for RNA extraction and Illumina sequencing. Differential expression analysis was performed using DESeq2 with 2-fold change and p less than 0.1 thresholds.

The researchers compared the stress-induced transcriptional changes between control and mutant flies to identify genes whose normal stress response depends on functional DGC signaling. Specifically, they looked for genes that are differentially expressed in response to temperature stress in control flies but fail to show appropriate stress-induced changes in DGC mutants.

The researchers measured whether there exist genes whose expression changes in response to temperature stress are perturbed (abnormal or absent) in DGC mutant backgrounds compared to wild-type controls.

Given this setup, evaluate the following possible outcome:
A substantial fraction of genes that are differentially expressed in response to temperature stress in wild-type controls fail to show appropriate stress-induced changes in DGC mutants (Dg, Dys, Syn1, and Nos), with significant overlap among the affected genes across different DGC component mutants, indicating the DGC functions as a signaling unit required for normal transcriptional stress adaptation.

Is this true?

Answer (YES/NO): YES